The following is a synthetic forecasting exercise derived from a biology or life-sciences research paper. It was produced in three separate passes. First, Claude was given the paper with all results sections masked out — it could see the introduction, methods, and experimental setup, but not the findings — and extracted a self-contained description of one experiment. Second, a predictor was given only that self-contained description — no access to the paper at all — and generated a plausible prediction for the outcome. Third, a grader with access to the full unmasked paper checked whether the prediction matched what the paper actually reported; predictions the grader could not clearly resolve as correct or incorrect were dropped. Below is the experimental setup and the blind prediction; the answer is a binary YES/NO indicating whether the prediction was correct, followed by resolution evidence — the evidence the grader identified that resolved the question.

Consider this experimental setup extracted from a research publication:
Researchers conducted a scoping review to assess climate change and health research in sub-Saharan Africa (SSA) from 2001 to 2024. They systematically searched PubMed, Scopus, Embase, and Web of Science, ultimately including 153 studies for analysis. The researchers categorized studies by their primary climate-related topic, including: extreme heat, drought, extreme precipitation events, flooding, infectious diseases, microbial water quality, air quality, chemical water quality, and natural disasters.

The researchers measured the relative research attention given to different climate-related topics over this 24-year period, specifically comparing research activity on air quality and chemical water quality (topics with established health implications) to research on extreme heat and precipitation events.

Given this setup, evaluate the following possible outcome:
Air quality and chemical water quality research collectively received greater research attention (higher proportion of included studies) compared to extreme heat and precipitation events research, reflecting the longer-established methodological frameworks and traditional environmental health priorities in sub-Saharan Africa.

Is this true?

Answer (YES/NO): NO